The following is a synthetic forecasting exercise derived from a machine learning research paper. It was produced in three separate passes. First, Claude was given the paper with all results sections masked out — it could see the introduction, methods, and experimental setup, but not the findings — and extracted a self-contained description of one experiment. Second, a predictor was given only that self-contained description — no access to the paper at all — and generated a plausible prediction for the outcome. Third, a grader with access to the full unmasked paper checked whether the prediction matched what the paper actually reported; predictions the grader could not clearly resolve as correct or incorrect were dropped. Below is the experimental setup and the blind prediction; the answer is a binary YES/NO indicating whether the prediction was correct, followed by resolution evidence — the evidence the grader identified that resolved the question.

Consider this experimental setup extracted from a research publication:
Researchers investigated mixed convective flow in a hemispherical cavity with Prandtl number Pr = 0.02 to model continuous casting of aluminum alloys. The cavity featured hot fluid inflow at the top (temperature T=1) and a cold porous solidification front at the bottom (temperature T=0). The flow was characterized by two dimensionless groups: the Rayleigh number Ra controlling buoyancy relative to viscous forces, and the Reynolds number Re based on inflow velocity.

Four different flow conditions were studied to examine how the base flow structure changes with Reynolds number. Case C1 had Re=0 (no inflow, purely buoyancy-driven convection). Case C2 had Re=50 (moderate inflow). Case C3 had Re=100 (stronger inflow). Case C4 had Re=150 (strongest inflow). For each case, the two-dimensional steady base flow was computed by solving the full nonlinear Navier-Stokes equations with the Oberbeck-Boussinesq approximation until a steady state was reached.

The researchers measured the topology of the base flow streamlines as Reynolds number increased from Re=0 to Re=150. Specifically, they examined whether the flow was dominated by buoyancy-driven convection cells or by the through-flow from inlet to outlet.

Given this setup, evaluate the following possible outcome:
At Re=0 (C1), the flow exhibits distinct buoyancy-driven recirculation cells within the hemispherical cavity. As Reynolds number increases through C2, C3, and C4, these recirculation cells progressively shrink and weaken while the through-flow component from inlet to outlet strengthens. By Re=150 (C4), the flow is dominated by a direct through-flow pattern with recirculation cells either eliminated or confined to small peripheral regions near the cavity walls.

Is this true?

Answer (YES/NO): NO